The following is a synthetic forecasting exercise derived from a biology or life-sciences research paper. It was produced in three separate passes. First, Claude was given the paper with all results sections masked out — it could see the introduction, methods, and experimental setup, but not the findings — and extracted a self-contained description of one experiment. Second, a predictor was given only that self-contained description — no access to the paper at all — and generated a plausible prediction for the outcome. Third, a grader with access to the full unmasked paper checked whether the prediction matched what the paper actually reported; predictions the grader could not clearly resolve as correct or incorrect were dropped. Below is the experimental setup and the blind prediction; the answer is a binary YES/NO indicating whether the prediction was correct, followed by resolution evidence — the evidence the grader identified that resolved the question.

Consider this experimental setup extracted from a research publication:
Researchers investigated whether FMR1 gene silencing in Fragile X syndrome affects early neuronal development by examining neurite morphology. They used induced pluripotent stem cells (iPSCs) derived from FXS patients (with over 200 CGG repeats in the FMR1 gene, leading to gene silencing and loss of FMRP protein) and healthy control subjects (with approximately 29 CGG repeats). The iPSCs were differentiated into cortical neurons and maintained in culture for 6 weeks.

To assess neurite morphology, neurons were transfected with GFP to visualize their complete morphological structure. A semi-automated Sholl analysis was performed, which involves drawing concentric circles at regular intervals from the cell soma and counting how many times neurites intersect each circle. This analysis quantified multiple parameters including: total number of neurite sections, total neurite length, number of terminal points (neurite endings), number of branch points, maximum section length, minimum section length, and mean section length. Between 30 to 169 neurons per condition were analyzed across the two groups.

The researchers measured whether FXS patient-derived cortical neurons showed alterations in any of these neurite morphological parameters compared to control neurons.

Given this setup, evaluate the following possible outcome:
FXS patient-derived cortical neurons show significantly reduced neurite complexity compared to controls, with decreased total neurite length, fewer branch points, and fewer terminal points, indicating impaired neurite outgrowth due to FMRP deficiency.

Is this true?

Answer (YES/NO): NO